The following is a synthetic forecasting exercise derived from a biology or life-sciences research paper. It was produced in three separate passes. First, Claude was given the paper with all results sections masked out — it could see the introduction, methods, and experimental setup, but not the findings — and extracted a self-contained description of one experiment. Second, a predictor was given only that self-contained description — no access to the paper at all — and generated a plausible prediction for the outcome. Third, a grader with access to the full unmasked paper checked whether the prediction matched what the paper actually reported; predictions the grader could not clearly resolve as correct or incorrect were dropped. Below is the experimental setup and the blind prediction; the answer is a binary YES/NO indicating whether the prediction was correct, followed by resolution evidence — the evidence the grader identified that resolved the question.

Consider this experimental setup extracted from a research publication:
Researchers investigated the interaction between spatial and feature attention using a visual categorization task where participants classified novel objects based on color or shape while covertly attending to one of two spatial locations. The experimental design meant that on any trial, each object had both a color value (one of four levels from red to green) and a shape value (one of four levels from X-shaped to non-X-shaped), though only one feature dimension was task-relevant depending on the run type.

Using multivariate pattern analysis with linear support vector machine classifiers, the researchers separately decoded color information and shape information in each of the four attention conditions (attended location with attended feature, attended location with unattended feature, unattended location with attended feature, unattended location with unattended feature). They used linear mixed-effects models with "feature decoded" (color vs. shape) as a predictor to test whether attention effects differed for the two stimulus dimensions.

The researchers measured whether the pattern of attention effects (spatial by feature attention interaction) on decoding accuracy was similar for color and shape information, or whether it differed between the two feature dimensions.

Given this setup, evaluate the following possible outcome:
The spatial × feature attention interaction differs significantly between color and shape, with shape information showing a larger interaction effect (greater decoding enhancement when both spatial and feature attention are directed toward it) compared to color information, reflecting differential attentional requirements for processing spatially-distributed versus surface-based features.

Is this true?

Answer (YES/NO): NO